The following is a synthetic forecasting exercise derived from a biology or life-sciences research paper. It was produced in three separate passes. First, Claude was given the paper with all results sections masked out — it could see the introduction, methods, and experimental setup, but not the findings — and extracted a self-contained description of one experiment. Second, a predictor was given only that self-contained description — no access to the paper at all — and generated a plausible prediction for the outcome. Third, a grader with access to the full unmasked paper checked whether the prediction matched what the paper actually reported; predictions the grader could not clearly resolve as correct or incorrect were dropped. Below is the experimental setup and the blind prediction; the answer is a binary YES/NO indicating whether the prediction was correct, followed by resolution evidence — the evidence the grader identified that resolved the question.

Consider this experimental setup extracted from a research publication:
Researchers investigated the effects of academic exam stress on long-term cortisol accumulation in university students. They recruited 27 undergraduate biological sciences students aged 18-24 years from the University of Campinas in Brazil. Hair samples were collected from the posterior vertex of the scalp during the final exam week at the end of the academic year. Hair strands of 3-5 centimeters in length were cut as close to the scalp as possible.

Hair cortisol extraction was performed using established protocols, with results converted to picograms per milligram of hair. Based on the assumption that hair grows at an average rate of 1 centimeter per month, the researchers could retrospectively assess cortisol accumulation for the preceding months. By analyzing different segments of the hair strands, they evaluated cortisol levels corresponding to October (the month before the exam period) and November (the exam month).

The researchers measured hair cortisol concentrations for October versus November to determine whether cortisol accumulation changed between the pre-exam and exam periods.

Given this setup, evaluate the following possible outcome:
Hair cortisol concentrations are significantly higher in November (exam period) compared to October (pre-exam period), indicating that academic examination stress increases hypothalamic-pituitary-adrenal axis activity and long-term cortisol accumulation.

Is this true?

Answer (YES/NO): YES